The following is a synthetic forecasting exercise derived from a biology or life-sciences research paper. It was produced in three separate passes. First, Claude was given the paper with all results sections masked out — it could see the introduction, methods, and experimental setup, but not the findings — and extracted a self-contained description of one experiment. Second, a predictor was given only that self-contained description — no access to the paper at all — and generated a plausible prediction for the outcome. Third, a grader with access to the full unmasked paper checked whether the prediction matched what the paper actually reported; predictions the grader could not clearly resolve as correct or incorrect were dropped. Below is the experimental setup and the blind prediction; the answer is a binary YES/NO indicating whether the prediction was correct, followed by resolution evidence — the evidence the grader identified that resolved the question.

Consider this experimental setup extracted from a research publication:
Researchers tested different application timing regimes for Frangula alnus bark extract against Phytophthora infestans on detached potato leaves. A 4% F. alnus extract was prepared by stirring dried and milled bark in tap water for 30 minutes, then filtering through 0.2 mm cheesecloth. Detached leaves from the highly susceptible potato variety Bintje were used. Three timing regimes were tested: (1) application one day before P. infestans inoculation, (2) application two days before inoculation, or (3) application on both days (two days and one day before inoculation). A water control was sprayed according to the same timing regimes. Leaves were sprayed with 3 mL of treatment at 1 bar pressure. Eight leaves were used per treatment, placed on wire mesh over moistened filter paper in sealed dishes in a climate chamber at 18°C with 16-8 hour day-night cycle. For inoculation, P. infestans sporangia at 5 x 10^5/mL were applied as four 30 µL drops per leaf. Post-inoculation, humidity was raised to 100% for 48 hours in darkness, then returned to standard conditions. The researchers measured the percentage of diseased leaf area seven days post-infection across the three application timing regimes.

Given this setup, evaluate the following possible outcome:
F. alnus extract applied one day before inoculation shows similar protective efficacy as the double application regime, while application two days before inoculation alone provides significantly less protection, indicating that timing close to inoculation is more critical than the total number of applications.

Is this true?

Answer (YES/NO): NO